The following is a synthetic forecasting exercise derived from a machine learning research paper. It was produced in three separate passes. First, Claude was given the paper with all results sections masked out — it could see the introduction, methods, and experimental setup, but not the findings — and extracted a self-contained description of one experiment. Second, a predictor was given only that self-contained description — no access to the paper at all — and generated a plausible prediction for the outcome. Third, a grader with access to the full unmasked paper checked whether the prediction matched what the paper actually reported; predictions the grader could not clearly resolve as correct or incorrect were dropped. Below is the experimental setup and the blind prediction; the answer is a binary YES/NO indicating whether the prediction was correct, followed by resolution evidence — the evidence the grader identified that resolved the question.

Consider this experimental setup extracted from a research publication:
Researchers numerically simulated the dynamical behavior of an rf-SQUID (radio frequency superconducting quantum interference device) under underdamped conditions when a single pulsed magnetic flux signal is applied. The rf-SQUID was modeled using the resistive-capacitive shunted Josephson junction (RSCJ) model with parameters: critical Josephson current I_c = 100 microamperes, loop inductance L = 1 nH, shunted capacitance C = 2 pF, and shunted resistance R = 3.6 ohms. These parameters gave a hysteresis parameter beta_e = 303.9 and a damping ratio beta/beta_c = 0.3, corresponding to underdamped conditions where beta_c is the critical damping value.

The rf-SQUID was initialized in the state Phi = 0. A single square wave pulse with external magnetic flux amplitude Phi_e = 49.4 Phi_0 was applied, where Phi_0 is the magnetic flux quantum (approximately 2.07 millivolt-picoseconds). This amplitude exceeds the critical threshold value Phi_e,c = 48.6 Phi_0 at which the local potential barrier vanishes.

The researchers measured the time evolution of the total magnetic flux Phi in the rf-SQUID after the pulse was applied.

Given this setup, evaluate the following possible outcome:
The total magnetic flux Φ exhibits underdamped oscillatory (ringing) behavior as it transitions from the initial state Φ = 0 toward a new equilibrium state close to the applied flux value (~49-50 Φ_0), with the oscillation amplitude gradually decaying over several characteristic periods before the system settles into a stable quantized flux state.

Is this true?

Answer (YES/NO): NO